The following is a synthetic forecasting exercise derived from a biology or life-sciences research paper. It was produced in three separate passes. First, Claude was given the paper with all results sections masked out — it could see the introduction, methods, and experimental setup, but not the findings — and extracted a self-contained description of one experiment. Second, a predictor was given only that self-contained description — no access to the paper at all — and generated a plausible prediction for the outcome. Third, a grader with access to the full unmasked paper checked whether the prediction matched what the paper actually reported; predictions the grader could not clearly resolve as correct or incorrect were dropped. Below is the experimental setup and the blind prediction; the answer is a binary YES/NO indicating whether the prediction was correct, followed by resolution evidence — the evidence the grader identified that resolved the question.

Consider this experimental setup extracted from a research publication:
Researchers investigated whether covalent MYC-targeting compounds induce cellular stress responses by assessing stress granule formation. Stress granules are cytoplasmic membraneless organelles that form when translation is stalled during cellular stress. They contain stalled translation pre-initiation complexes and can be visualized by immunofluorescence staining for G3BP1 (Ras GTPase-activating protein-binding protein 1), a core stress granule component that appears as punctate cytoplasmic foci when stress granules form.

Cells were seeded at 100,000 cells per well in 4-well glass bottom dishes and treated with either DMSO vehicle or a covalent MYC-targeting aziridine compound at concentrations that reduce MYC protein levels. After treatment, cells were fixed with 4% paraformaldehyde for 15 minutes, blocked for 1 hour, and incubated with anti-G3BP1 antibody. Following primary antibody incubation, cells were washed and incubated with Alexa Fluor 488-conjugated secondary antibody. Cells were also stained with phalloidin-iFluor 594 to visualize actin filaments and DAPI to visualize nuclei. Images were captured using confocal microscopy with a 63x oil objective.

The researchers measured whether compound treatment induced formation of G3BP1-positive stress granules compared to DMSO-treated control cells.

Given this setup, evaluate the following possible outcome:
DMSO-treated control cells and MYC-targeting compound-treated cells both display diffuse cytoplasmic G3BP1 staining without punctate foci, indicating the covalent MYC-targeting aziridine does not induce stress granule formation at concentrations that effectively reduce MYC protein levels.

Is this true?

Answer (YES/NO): YES